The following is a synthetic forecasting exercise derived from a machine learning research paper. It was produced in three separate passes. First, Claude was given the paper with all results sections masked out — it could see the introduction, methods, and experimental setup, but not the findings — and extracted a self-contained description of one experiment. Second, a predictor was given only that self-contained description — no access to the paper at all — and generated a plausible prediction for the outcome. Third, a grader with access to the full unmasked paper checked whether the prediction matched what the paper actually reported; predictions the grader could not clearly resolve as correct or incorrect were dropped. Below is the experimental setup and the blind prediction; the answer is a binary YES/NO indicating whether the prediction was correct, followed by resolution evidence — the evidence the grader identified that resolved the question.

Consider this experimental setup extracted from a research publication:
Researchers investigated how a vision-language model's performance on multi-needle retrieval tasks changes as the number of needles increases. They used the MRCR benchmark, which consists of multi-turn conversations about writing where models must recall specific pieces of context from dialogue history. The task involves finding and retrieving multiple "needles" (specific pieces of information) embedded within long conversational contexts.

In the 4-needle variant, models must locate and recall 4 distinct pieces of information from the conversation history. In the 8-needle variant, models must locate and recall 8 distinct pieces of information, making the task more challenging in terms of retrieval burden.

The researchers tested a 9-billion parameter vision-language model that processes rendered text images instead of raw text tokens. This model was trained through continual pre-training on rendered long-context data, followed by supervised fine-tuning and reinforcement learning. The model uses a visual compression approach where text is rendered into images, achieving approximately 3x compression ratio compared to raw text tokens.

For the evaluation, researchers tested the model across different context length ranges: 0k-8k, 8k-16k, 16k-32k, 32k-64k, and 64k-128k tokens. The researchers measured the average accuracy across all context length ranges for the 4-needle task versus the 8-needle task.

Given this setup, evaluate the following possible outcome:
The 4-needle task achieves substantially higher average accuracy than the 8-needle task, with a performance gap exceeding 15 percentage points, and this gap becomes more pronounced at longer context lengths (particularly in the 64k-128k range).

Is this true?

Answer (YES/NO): NO